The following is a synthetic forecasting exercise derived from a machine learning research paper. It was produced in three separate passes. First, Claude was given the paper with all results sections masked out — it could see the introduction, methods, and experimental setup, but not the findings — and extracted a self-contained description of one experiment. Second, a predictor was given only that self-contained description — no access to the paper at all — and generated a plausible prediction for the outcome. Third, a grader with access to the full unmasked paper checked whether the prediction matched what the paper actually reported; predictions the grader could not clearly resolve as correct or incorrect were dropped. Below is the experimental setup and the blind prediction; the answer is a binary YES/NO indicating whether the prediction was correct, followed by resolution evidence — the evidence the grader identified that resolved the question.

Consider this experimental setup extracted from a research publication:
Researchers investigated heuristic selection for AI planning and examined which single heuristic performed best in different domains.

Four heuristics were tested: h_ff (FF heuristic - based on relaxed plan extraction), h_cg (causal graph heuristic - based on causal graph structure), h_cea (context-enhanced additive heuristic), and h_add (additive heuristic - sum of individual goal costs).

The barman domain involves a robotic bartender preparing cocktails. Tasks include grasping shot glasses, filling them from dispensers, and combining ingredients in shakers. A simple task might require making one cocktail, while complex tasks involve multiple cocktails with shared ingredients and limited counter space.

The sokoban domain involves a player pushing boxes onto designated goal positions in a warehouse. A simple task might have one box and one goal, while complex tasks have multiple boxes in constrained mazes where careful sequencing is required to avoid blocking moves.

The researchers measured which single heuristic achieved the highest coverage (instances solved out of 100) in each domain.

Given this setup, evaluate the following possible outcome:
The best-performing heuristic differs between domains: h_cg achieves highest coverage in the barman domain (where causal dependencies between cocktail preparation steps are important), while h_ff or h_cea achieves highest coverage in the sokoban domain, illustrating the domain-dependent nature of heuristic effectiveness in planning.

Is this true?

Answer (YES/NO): NO